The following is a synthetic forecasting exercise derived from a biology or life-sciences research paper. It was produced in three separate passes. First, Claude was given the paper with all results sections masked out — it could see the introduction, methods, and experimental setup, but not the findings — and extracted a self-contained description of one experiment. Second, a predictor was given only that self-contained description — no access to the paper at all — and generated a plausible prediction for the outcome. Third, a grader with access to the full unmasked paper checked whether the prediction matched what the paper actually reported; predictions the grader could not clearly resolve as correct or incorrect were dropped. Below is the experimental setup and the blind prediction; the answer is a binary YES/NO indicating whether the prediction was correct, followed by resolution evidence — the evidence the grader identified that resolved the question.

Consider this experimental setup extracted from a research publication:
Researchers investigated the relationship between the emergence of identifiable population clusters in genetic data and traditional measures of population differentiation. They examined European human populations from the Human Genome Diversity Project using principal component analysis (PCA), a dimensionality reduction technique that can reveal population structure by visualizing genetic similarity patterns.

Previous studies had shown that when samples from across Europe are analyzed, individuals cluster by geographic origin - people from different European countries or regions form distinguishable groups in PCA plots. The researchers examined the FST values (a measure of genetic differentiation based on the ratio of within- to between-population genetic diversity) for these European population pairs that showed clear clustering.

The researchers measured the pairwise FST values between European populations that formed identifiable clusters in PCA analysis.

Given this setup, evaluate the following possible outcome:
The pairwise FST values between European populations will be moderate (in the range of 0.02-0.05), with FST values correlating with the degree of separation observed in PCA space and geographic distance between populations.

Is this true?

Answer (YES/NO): NO